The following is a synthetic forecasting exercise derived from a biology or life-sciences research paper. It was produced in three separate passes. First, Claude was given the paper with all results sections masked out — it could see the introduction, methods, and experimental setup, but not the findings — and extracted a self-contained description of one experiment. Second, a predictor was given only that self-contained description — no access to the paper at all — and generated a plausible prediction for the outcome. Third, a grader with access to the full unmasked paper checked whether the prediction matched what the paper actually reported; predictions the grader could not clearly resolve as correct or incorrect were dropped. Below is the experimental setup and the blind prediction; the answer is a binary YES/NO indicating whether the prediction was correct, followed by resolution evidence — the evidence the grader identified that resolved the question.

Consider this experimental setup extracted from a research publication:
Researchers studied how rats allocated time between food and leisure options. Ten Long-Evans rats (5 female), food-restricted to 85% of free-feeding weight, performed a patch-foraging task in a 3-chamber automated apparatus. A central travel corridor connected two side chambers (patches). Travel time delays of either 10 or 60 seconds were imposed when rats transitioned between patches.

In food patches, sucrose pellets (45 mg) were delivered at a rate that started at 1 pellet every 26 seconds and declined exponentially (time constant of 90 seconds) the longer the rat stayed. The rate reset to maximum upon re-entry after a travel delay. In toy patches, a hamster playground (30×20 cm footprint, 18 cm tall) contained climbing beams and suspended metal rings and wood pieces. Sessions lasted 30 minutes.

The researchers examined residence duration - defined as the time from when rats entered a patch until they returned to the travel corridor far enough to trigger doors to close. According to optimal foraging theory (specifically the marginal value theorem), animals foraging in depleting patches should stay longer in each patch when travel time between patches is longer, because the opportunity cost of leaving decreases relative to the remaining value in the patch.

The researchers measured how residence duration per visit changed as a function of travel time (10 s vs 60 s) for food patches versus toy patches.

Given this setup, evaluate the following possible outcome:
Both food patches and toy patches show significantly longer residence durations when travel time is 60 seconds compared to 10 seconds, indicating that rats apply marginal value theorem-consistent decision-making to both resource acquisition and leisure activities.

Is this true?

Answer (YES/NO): YES